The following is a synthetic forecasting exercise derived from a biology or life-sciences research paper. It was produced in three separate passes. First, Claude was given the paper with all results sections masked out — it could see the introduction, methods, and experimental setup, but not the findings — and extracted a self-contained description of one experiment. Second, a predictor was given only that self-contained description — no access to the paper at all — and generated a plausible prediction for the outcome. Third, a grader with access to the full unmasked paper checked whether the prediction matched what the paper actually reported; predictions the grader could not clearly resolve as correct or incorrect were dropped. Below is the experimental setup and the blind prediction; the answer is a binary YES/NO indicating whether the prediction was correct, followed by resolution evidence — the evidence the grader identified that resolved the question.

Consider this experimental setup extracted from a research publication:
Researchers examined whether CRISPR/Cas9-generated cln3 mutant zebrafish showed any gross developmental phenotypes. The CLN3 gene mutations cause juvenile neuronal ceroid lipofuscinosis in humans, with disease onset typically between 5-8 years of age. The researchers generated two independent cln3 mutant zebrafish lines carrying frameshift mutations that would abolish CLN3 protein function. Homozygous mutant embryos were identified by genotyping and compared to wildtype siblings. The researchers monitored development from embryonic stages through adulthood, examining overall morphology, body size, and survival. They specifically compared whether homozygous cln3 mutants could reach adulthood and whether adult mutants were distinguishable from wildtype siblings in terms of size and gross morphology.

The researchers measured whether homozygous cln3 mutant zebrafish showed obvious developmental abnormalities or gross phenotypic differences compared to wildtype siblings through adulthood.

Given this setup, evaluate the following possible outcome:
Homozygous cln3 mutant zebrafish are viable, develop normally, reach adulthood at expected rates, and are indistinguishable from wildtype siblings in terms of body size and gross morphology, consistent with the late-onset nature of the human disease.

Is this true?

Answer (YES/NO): YES